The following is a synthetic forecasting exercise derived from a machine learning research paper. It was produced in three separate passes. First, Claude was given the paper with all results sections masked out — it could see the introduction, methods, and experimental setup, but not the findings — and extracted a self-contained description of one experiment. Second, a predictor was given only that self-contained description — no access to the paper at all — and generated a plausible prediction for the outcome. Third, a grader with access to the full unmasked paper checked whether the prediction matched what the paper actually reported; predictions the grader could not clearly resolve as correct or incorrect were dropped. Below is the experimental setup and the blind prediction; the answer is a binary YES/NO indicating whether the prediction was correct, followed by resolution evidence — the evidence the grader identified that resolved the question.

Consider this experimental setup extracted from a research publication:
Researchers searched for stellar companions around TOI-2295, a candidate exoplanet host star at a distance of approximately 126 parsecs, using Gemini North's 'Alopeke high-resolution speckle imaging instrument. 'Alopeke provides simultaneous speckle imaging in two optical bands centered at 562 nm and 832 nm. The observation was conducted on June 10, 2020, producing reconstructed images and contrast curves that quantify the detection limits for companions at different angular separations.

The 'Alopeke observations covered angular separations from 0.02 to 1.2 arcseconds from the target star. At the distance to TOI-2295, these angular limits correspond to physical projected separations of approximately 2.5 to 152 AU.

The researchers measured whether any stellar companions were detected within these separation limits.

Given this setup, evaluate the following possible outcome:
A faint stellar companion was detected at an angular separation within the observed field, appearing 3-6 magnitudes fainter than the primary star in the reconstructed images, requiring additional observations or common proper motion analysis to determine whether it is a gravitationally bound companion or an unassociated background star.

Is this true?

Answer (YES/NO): NO